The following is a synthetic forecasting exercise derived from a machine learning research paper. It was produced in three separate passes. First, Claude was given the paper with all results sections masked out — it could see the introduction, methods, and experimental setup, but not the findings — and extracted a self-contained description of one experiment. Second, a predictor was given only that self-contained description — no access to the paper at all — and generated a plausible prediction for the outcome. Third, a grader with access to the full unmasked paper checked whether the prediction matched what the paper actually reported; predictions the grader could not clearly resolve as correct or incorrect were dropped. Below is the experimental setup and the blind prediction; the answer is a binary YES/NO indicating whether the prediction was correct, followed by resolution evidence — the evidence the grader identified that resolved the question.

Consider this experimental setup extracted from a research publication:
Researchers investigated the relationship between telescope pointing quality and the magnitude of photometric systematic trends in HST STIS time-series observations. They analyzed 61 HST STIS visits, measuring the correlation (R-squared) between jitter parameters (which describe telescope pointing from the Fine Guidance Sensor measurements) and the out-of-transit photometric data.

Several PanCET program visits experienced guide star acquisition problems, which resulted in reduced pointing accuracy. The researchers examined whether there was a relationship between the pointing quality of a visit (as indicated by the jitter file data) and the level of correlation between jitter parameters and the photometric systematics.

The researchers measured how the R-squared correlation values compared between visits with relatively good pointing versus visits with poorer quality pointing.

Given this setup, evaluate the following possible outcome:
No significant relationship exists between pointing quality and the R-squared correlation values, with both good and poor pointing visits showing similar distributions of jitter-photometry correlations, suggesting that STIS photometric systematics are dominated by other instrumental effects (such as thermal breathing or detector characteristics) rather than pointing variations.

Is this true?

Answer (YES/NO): NO